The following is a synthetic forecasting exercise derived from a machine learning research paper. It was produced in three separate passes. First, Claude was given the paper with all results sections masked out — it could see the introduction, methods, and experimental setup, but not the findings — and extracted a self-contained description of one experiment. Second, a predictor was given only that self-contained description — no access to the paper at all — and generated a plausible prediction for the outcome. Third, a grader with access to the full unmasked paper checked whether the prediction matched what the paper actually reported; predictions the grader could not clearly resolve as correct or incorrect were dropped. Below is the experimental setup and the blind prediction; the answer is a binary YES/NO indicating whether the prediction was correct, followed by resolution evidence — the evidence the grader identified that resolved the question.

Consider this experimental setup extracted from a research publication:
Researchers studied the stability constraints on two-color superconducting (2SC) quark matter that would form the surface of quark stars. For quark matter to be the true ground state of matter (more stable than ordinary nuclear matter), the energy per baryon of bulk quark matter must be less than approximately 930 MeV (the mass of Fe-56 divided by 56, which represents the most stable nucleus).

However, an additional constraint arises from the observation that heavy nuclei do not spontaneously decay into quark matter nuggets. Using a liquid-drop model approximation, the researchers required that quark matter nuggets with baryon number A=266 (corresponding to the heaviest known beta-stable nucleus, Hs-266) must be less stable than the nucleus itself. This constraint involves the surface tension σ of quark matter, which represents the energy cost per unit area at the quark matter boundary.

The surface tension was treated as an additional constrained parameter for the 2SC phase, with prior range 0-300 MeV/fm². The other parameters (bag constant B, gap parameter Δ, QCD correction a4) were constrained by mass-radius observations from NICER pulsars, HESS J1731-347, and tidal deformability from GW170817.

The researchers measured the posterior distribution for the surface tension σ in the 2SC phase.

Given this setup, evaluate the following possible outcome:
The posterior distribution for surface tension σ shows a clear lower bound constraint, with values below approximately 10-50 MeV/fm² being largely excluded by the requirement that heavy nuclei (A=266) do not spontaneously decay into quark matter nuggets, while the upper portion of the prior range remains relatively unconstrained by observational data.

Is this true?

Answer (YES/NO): NO